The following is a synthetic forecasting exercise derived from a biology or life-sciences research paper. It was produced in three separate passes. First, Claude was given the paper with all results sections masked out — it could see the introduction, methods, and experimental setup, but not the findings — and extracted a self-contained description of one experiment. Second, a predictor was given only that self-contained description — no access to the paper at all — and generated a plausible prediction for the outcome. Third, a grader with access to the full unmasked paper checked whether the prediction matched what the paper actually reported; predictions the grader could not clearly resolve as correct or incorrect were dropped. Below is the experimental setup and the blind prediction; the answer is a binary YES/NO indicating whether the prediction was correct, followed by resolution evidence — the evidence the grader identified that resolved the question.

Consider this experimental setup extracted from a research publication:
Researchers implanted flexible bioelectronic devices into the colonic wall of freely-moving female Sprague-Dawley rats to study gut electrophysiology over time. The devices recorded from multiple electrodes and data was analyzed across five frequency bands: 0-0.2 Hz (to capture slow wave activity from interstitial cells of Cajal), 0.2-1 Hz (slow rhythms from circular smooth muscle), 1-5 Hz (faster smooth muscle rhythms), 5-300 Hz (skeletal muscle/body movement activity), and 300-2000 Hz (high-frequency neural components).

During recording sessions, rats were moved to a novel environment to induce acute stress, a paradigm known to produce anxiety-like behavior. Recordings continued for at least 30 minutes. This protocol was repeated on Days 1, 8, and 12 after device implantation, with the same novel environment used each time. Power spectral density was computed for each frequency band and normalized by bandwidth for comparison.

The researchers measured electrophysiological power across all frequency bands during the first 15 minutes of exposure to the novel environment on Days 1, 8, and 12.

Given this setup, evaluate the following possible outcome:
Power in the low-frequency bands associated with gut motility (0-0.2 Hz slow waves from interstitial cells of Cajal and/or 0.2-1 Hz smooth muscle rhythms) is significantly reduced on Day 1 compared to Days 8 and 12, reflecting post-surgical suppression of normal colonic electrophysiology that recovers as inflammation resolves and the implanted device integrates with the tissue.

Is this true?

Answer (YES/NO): NO